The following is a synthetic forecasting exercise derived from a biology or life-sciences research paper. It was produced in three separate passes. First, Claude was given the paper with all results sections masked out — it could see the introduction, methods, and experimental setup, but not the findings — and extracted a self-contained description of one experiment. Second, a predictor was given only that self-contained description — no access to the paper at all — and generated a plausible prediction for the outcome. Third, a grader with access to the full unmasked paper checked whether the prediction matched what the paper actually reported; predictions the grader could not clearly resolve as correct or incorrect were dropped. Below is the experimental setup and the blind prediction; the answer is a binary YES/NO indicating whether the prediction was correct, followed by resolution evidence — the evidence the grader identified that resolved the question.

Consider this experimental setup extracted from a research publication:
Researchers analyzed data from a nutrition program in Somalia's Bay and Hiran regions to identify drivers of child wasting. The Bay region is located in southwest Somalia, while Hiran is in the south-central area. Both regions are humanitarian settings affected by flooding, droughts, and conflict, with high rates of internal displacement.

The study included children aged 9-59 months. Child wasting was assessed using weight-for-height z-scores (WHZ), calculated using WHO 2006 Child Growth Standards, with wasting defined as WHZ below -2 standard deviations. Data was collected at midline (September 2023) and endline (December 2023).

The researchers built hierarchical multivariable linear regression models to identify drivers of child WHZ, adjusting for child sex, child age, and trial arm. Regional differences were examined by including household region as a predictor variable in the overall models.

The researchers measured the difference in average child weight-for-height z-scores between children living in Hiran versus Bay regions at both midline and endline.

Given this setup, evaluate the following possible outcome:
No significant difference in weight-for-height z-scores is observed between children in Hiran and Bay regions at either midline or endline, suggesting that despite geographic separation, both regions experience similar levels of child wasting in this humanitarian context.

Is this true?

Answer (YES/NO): NO